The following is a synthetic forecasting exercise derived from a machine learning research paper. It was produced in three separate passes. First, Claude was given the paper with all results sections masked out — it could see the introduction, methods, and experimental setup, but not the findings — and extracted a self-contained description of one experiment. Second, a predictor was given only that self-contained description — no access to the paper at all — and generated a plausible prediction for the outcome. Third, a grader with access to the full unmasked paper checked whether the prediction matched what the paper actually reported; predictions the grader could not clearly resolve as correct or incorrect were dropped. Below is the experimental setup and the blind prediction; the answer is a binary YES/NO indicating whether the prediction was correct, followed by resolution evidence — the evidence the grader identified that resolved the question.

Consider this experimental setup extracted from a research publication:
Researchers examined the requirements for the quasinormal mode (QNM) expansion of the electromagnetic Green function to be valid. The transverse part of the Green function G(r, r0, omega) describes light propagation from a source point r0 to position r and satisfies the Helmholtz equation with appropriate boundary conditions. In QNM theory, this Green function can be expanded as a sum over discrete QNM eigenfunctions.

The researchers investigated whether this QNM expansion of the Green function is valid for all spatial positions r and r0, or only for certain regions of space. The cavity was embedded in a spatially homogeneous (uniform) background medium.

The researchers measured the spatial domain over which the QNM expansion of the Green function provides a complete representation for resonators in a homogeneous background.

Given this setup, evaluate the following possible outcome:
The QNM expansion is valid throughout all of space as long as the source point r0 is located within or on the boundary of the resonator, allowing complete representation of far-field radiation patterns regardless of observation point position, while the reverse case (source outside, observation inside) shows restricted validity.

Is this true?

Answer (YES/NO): NO